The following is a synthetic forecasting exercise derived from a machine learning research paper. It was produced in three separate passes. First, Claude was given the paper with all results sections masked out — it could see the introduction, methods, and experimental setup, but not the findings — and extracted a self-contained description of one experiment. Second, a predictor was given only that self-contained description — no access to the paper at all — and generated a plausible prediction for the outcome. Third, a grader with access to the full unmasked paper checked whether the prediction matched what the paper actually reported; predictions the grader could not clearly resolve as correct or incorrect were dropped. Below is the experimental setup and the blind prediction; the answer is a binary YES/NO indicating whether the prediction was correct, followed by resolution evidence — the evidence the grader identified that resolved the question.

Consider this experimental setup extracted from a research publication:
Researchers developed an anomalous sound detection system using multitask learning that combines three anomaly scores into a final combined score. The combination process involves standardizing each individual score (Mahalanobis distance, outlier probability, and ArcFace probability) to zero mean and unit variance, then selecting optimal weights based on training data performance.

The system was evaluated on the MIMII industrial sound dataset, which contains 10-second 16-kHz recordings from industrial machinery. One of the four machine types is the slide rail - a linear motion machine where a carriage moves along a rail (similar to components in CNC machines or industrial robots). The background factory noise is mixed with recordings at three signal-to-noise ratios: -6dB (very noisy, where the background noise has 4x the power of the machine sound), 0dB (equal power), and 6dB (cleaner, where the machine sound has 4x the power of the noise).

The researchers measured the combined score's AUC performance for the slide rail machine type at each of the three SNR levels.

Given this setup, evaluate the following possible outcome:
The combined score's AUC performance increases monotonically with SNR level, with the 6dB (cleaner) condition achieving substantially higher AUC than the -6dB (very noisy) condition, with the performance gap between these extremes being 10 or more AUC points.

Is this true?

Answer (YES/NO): NO